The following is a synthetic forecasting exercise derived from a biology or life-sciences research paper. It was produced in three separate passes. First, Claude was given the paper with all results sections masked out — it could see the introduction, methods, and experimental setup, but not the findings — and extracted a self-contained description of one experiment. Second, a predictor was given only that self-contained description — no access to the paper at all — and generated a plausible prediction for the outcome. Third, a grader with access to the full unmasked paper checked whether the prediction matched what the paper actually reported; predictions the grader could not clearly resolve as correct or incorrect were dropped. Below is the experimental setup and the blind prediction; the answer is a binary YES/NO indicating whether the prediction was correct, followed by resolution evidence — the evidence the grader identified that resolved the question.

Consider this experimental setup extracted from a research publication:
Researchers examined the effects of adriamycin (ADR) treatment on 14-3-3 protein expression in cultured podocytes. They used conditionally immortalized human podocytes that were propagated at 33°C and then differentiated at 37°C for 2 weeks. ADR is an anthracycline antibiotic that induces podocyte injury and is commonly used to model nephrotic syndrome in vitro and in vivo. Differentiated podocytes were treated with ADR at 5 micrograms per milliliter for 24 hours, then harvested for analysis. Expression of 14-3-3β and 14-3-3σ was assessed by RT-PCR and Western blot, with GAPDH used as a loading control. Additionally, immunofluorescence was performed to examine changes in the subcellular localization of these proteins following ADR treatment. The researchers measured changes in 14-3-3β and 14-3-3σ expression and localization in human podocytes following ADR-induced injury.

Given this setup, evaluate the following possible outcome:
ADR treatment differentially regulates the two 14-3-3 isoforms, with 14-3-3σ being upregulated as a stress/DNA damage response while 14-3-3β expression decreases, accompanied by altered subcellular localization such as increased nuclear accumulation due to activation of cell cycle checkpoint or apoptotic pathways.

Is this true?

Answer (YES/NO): NO